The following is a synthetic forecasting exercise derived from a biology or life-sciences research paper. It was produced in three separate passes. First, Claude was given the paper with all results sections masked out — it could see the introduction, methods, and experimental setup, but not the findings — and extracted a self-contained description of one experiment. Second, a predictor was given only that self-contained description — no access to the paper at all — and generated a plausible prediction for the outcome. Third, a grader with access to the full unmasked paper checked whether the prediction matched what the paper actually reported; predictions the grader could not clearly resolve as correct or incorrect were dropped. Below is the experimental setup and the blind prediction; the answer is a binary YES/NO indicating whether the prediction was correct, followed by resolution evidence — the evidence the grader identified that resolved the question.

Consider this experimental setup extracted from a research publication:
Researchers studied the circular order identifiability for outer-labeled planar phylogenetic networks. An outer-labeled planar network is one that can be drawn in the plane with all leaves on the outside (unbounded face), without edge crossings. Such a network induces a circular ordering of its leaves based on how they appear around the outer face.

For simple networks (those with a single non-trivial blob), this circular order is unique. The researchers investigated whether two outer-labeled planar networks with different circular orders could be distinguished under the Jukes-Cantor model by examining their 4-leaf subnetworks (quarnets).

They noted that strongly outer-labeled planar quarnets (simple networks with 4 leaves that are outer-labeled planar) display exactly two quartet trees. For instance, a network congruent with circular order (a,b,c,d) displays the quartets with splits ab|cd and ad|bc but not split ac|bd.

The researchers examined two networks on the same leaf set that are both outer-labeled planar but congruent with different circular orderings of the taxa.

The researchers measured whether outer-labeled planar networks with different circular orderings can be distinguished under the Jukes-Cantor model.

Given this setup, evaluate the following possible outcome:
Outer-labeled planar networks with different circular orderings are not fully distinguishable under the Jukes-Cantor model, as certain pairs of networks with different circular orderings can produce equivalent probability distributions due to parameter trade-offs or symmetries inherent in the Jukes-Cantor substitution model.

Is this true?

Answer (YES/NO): NO